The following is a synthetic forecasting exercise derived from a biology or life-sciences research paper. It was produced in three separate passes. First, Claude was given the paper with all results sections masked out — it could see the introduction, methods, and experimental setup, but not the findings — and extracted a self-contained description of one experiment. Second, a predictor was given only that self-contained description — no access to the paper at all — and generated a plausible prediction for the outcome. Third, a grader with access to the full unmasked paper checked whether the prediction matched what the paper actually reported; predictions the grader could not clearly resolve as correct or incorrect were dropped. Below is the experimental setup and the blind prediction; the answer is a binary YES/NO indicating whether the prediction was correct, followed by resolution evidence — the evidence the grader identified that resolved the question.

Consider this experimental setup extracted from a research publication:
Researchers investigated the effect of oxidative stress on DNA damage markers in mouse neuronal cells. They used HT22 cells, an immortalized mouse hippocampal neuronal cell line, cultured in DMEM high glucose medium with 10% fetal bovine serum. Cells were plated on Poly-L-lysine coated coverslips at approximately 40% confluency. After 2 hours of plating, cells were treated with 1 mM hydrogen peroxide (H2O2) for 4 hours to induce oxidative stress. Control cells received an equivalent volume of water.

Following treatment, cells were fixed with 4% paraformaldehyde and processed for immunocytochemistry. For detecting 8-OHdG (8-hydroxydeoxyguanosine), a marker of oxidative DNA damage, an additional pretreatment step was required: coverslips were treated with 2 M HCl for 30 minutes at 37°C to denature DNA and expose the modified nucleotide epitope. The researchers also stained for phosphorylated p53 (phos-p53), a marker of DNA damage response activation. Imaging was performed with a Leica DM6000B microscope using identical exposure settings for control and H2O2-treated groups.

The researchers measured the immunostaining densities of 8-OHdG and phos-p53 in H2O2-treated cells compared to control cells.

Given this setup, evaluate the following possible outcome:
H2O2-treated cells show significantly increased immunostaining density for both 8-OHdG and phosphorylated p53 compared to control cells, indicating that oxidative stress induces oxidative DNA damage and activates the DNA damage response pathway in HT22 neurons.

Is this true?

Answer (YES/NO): YES